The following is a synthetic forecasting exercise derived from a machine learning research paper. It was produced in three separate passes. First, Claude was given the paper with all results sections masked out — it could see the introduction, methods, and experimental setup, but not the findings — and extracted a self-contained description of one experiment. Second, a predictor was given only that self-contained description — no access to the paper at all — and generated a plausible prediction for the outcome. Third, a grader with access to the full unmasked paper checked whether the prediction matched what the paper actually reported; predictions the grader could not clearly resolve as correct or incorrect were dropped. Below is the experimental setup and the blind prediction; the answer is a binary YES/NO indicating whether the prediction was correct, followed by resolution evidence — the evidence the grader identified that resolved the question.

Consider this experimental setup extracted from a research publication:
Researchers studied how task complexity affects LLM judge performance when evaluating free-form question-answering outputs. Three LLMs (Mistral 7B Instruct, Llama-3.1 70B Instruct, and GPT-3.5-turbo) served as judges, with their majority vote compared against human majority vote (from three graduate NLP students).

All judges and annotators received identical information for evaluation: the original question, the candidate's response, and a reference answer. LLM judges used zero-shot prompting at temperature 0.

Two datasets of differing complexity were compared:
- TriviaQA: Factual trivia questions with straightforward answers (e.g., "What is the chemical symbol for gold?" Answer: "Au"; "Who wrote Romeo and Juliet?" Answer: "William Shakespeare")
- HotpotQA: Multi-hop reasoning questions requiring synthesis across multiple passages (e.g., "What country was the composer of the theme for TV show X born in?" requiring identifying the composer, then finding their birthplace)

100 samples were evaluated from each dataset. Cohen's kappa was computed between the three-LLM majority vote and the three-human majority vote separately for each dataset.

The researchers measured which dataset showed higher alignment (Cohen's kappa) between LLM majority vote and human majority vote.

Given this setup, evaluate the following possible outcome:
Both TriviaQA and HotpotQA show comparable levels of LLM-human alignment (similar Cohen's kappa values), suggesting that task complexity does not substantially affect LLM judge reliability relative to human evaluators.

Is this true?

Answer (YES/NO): YES